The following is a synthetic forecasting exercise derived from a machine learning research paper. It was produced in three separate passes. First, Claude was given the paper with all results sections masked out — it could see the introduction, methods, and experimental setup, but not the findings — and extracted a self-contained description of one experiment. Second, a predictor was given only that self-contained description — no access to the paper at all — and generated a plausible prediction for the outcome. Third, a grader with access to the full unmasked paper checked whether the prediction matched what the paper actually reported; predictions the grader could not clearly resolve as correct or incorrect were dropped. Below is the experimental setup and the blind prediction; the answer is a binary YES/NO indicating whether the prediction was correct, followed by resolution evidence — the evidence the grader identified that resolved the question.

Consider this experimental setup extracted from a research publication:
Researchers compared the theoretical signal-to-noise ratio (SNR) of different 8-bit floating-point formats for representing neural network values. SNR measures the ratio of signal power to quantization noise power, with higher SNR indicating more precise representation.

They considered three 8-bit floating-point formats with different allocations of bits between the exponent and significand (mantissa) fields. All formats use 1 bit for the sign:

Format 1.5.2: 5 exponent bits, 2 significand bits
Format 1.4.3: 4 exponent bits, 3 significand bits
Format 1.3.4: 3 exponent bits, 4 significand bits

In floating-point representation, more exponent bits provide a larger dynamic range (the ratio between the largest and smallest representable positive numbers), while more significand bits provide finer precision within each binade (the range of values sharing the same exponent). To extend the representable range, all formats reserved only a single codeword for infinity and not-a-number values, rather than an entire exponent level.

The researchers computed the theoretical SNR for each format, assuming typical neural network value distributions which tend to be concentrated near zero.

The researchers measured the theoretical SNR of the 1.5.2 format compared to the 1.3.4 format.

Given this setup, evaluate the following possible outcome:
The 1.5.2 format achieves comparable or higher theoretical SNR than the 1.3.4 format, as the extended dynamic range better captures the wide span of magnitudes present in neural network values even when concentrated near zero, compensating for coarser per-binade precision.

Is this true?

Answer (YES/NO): NO